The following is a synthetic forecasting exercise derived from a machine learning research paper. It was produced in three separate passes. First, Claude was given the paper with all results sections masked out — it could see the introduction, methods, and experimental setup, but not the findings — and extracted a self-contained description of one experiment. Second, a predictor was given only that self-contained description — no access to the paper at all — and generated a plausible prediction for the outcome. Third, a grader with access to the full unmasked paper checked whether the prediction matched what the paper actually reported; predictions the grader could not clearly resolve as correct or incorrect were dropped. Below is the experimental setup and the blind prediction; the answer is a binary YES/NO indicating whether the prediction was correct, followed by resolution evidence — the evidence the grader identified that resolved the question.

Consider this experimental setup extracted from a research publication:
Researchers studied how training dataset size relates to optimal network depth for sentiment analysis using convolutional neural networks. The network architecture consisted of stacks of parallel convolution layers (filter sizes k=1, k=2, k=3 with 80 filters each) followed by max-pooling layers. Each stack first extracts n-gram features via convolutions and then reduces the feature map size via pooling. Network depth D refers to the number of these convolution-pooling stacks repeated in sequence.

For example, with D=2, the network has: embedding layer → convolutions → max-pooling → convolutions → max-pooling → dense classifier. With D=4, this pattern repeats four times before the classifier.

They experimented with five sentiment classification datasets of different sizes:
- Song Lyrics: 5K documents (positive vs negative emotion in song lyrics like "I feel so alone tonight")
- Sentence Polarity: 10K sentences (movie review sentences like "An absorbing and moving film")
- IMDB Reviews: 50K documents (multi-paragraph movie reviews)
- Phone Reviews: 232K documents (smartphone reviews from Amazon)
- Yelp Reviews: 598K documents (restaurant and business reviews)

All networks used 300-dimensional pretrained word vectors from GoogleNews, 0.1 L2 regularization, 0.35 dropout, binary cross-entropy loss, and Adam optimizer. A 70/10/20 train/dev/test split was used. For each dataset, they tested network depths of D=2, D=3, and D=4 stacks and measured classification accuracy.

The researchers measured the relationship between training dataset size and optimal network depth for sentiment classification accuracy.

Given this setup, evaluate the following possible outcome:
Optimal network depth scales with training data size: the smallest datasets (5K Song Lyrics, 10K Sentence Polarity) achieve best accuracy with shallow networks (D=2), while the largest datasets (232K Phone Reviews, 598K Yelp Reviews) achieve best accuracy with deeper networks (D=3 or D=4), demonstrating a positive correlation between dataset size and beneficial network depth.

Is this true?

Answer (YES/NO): NO